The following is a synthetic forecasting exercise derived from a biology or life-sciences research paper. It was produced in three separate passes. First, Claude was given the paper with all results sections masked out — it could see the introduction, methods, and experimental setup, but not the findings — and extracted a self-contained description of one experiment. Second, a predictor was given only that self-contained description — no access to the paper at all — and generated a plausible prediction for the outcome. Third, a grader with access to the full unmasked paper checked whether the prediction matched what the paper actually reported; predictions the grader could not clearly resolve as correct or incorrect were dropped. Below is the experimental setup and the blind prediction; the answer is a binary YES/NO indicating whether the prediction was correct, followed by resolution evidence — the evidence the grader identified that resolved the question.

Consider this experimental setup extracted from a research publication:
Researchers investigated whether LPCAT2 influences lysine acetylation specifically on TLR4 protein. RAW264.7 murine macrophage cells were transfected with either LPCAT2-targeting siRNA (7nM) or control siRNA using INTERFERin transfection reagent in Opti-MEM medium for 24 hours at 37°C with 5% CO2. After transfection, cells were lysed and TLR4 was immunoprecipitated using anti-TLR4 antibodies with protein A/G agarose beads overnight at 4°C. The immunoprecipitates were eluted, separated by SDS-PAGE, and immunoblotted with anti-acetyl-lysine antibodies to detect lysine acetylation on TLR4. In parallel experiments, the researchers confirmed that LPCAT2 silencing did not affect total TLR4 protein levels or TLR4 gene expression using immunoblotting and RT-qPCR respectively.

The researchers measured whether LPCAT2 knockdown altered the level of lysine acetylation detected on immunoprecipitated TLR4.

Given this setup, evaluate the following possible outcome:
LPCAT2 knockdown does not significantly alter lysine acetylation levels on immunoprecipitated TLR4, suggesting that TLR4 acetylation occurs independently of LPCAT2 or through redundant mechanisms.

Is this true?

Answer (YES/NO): NO